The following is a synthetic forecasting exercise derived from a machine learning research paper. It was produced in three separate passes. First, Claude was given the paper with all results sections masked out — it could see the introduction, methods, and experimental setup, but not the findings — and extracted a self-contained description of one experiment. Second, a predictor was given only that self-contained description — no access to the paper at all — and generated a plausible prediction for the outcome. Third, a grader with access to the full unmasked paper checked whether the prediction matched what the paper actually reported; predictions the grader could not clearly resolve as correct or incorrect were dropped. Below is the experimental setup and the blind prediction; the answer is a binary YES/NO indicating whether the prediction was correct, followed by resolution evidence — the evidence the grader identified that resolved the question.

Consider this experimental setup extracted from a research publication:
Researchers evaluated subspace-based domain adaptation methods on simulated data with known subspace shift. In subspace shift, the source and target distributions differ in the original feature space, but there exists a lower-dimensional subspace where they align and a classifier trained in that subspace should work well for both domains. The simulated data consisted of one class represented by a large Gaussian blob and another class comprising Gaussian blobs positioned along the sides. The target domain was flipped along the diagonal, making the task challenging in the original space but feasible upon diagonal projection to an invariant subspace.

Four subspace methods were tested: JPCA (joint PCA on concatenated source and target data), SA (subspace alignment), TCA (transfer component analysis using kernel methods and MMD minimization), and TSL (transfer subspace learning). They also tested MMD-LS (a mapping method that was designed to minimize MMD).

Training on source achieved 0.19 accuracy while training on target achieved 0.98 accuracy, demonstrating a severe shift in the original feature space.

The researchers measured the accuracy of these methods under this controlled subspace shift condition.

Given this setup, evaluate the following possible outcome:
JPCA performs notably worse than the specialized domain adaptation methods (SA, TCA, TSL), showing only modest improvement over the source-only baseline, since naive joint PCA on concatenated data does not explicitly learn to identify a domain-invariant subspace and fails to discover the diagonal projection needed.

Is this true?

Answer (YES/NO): NO